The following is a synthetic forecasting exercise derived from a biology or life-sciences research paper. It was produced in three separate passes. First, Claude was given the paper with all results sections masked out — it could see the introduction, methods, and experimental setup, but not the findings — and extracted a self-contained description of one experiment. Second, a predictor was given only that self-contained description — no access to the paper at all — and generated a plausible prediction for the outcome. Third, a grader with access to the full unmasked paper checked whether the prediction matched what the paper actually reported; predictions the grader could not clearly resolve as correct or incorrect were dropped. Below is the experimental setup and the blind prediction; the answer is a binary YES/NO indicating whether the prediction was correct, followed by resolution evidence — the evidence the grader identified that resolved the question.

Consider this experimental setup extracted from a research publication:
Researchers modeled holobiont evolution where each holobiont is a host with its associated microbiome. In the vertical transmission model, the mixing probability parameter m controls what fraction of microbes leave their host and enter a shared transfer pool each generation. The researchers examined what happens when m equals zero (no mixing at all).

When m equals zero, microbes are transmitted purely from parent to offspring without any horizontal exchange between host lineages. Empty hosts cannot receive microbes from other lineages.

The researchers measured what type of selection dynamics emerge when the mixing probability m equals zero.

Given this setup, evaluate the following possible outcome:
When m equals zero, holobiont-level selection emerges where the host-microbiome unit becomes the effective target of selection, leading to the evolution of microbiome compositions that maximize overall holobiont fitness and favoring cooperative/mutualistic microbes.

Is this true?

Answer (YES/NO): NO